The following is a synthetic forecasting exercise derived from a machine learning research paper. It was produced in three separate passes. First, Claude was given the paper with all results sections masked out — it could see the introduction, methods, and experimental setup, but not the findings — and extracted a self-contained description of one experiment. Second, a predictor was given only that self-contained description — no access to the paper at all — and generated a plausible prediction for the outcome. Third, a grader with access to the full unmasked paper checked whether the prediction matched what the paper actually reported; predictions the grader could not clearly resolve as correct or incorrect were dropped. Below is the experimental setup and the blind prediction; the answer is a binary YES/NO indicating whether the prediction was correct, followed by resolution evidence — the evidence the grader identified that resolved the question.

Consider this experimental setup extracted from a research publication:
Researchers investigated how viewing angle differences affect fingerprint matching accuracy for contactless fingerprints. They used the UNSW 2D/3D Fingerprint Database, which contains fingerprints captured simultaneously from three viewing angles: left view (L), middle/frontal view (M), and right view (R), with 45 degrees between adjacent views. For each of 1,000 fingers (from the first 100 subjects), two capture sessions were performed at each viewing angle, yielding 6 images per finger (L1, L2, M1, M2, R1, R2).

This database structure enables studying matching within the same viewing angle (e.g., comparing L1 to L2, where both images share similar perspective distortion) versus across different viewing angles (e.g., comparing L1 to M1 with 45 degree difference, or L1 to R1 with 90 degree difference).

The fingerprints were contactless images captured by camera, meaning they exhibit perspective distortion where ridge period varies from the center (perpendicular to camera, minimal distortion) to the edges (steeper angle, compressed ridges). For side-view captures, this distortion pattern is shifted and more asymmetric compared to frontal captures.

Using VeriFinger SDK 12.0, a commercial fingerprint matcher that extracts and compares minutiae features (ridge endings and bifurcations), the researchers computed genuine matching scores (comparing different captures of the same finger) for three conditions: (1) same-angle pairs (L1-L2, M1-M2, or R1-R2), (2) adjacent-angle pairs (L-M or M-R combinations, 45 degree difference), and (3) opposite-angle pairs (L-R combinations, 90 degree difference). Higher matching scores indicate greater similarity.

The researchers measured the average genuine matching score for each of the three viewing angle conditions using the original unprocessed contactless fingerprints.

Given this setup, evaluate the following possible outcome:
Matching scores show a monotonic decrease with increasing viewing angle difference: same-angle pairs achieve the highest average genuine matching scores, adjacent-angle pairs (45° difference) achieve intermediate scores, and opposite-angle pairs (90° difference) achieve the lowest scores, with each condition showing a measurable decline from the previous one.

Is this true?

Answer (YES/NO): YES